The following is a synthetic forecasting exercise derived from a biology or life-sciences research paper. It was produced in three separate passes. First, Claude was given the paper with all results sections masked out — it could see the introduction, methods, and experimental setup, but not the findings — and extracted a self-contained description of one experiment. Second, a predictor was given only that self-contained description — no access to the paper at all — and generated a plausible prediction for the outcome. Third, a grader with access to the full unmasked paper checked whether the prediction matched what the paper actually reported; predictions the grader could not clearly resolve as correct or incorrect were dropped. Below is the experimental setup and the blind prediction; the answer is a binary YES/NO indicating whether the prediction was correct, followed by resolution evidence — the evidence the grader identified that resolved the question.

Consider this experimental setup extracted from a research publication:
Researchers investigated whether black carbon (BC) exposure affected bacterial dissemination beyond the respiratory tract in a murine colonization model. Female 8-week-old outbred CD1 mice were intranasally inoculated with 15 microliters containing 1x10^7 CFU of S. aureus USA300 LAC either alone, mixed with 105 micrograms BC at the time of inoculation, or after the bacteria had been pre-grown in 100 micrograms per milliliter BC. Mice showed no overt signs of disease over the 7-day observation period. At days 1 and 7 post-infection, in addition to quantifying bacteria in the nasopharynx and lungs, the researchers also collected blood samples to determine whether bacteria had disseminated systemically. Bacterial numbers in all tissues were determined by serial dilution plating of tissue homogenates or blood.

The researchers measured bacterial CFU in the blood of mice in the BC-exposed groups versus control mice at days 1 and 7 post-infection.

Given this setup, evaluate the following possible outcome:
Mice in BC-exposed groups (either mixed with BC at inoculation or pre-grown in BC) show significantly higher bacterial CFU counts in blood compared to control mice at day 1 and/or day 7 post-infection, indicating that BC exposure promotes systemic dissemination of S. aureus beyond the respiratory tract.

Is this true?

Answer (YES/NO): NO